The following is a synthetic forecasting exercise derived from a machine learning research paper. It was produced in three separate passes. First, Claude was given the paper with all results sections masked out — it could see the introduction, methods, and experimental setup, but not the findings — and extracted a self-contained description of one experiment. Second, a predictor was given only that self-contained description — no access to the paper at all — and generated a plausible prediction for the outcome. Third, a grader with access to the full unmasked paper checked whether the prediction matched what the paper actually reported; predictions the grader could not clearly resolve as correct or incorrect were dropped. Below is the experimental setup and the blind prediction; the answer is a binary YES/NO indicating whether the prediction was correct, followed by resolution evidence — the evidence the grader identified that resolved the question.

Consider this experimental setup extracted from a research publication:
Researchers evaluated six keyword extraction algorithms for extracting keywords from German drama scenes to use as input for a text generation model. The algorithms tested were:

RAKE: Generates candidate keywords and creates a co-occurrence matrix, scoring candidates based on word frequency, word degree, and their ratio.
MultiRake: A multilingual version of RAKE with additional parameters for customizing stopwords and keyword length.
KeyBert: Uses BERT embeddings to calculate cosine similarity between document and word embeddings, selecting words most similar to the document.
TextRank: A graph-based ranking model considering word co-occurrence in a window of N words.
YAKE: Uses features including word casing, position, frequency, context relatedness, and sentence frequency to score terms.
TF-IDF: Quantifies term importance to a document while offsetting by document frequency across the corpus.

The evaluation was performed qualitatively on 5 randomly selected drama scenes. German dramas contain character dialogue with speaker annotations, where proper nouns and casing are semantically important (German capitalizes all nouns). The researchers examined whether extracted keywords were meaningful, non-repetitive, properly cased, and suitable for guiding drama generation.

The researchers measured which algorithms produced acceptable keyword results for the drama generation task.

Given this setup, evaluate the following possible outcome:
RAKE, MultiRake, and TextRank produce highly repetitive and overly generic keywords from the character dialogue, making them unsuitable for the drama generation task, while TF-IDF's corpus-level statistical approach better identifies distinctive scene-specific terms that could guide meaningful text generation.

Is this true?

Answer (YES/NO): NO